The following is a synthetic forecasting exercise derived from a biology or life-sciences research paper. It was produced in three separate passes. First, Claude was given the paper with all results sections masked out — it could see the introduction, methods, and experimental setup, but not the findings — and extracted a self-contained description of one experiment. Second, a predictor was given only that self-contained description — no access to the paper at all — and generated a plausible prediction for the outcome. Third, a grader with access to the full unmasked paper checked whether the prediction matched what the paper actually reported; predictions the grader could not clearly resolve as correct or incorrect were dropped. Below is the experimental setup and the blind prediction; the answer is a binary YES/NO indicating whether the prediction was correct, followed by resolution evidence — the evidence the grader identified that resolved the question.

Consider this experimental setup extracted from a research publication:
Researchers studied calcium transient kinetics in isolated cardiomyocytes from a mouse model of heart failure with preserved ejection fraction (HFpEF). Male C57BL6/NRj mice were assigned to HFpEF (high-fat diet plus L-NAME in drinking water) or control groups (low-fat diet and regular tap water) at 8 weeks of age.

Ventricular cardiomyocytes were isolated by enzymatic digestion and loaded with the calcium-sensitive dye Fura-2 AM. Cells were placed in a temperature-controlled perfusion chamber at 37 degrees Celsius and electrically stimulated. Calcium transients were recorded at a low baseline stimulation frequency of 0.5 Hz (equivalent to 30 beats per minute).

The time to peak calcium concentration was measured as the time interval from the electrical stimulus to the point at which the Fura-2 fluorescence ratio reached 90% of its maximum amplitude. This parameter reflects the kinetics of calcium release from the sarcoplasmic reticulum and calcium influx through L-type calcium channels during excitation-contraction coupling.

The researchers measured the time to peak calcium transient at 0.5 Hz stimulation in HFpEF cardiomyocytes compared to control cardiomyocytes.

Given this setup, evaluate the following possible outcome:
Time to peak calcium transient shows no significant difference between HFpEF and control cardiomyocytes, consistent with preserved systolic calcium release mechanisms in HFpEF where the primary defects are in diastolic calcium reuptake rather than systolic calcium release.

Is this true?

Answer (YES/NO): NO